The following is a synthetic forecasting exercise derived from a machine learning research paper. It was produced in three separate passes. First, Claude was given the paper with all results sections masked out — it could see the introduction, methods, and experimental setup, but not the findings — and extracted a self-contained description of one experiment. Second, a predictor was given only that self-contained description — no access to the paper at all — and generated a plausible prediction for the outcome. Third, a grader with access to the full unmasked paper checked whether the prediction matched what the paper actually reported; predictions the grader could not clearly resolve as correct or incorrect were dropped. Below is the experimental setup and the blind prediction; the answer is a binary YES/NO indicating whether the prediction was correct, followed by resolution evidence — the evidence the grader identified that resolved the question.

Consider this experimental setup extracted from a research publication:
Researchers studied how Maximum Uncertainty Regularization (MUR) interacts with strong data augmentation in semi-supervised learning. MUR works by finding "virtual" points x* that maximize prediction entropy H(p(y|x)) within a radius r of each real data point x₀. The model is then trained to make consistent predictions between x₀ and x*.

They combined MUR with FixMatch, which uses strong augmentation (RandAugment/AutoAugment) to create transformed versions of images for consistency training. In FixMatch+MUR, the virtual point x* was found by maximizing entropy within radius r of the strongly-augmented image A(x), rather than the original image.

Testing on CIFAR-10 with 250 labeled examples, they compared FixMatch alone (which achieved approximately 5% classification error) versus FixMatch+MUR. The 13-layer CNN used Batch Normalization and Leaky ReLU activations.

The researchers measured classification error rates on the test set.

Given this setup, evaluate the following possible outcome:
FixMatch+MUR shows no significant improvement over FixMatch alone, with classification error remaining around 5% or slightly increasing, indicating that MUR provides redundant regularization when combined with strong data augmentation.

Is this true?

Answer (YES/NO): NO